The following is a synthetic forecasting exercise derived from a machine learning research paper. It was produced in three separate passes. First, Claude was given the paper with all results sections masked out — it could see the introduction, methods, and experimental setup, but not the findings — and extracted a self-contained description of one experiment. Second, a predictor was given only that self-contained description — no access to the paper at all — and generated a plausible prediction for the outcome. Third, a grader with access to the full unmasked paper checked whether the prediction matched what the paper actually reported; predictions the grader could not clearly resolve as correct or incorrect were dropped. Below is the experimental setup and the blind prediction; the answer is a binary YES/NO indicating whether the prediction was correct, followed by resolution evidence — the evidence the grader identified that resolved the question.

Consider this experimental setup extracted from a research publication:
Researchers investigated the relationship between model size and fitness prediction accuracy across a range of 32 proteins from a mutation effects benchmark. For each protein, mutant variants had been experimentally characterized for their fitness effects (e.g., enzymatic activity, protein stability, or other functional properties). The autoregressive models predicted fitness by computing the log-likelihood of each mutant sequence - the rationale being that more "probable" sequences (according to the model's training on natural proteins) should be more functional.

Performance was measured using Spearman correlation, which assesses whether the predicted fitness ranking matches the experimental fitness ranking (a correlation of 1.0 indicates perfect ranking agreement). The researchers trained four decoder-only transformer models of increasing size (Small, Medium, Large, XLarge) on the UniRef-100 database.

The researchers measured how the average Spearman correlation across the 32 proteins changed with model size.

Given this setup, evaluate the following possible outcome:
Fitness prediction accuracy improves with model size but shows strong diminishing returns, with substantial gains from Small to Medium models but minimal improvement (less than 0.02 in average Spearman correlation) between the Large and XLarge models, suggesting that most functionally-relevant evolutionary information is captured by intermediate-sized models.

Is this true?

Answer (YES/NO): YES